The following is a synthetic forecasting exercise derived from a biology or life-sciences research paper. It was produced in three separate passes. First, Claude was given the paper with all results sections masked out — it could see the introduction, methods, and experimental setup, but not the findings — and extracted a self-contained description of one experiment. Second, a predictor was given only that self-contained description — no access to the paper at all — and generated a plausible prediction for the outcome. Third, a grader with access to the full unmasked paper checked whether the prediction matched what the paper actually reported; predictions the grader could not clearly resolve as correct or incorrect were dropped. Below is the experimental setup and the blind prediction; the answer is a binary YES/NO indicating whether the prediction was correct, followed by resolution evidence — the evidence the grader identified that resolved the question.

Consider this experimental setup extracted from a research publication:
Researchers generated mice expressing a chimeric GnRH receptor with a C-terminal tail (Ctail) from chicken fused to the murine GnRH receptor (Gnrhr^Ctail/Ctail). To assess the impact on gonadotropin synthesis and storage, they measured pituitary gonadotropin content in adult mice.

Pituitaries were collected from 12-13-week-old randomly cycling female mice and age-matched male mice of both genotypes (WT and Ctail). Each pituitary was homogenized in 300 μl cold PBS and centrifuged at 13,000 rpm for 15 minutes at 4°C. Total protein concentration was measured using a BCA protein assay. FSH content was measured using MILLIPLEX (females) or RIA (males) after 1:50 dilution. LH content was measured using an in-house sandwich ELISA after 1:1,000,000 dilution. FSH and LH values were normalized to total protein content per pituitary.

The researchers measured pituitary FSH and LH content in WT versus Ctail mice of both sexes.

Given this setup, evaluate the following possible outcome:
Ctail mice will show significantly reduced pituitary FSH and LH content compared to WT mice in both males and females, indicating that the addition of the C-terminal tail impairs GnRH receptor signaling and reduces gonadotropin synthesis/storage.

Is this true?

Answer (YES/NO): NO